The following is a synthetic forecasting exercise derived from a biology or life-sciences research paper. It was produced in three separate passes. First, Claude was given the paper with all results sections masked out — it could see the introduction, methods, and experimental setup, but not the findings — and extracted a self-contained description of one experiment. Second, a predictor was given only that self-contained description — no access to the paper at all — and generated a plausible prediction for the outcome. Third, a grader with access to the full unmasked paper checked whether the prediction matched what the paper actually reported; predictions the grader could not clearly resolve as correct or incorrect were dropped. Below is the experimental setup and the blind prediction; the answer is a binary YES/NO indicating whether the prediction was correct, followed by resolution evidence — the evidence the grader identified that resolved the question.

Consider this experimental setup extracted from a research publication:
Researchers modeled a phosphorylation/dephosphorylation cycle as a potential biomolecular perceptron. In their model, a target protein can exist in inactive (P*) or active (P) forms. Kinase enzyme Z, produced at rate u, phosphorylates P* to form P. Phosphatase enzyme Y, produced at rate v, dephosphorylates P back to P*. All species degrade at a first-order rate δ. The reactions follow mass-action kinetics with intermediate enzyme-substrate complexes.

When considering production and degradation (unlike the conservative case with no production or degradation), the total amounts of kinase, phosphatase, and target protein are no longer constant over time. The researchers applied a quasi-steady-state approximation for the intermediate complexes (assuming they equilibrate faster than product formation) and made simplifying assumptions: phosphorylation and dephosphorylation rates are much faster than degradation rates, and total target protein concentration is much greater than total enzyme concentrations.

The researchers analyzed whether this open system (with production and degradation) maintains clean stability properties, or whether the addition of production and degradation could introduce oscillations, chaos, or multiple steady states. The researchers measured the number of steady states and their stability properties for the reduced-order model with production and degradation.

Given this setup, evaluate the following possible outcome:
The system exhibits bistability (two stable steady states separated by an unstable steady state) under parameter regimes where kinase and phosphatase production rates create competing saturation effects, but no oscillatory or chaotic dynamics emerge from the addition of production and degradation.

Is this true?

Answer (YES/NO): NO